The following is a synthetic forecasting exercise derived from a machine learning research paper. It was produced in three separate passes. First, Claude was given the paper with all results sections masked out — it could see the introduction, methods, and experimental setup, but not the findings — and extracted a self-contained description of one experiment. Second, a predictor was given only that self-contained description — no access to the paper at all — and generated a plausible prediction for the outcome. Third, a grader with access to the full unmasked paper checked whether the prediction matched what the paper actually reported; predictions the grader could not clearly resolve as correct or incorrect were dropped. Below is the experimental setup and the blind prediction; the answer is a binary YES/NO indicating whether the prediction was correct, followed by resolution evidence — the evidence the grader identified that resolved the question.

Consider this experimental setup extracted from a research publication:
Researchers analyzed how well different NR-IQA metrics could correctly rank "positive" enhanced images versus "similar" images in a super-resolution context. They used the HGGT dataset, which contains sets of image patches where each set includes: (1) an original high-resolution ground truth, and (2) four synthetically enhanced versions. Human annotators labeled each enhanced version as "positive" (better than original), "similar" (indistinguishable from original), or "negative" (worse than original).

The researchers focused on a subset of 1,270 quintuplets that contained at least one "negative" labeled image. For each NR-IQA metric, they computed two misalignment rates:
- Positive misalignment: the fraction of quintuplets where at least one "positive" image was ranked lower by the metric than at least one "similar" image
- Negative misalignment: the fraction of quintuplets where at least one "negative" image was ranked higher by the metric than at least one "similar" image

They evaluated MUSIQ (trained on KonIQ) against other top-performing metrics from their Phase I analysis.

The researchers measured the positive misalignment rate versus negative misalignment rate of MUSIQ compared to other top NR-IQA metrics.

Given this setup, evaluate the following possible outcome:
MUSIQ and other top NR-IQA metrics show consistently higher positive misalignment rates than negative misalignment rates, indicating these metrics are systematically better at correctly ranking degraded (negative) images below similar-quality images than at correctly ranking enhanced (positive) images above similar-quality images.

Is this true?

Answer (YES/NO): NO